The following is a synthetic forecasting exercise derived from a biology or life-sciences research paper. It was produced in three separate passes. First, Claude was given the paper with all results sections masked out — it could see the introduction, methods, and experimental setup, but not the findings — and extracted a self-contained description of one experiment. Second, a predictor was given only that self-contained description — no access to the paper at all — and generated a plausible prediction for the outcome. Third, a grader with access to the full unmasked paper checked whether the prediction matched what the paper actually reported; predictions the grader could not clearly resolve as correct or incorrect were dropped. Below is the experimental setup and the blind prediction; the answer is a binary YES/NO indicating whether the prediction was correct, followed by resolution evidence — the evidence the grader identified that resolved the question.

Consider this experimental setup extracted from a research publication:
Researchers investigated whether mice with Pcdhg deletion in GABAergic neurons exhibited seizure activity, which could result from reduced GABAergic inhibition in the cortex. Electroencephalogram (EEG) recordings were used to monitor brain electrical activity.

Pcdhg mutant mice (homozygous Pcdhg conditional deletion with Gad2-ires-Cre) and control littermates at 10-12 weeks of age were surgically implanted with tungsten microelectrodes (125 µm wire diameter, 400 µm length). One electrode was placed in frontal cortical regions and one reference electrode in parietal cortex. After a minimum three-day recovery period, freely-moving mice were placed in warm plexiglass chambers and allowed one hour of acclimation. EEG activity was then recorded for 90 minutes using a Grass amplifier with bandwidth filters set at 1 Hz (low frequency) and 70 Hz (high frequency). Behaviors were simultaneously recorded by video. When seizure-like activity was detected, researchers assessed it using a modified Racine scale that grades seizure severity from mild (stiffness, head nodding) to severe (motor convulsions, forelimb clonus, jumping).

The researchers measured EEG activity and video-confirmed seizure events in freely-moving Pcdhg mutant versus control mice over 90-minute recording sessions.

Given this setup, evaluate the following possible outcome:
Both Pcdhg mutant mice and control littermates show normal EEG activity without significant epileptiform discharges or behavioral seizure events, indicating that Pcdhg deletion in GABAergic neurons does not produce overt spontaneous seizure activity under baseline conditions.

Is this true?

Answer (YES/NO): NO